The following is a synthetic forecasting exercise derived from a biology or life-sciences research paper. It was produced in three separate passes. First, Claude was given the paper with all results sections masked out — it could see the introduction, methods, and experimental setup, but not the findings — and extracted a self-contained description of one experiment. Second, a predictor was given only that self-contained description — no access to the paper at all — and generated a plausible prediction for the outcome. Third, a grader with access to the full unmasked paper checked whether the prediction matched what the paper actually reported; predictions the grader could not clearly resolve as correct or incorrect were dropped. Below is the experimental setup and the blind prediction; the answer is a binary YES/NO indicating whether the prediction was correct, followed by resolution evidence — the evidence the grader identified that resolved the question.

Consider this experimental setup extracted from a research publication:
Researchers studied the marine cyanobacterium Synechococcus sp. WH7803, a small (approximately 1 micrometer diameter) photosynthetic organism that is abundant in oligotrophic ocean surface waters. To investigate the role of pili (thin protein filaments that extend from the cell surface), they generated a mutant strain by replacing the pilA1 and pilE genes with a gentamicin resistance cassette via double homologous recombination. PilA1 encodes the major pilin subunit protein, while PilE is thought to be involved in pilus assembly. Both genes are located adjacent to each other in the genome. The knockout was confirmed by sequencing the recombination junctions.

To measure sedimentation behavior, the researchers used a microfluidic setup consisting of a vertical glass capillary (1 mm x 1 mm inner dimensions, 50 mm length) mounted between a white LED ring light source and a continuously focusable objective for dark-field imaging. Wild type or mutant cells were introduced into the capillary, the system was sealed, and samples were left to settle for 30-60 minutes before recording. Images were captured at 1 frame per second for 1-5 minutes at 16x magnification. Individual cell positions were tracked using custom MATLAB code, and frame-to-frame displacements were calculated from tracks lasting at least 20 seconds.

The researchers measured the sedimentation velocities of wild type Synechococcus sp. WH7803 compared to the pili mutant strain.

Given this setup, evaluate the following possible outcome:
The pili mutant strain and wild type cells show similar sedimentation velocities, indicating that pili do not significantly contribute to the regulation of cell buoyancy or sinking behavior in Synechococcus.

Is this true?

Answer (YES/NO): NO